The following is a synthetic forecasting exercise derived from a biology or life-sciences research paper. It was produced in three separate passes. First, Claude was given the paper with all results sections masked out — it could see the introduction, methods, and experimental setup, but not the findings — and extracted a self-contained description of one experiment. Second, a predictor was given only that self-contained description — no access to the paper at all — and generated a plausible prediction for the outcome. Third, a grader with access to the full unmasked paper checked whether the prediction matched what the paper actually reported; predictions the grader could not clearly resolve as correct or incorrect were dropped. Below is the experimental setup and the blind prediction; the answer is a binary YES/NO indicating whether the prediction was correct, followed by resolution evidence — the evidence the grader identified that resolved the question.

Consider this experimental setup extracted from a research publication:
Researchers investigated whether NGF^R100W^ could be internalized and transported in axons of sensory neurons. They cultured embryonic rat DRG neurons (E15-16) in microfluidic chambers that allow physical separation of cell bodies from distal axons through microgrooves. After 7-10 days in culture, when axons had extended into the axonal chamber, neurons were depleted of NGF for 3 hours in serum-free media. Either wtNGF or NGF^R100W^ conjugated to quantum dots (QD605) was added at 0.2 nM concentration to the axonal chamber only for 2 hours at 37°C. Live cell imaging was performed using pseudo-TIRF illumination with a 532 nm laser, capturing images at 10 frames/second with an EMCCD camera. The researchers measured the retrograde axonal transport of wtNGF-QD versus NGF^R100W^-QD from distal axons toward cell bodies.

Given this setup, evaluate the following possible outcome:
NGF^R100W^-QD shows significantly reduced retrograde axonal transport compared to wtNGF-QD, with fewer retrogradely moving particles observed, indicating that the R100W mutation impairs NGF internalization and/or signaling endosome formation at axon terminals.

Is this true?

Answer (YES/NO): NO